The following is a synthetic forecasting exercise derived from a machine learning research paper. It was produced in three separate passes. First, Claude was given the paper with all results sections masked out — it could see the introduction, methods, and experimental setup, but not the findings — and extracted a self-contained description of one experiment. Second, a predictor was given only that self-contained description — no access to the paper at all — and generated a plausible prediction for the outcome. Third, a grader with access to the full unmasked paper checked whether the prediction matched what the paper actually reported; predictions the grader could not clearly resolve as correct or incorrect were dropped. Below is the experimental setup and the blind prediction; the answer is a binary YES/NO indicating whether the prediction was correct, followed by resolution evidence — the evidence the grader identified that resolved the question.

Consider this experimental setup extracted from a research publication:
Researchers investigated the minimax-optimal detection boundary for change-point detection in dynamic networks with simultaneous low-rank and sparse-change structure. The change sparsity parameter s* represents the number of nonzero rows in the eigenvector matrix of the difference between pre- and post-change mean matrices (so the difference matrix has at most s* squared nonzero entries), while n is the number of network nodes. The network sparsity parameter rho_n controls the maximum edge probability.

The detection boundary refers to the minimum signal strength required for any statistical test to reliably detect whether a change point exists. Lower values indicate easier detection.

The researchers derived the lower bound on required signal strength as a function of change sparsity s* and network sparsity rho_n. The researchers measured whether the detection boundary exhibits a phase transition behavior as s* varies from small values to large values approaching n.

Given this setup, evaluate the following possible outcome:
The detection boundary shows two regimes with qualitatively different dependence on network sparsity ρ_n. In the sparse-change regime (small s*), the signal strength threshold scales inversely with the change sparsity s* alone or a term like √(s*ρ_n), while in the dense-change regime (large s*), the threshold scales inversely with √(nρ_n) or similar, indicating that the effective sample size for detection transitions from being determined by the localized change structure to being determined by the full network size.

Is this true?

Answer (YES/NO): NO